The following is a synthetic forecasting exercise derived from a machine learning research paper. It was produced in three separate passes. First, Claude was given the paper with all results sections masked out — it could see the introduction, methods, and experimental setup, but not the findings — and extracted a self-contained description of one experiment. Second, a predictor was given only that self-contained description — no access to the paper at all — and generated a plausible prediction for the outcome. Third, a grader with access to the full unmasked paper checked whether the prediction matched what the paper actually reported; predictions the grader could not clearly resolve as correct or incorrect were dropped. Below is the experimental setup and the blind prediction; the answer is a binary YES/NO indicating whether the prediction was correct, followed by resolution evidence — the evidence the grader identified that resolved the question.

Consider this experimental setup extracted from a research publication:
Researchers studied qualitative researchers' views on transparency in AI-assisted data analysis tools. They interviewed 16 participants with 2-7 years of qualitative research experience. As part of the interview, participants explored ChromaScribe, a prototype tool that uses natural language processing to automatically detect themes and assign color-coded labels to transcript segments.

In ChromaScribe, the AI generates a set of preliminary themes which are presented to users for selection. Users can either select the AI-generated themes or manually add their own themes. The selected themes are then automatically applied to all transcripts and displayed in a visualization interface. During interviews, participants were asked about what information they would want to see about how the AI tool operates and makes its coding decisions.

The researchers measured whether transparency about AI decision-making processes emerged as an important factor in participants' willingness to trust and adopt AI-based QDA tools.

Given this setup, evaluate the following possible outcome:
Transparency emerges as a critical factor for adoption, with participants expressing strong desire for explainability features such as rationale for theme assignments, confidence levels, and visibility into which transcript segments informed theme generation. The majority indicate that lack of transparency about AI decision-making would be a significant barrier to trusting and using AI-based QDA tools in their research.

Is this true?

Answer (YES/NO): NO